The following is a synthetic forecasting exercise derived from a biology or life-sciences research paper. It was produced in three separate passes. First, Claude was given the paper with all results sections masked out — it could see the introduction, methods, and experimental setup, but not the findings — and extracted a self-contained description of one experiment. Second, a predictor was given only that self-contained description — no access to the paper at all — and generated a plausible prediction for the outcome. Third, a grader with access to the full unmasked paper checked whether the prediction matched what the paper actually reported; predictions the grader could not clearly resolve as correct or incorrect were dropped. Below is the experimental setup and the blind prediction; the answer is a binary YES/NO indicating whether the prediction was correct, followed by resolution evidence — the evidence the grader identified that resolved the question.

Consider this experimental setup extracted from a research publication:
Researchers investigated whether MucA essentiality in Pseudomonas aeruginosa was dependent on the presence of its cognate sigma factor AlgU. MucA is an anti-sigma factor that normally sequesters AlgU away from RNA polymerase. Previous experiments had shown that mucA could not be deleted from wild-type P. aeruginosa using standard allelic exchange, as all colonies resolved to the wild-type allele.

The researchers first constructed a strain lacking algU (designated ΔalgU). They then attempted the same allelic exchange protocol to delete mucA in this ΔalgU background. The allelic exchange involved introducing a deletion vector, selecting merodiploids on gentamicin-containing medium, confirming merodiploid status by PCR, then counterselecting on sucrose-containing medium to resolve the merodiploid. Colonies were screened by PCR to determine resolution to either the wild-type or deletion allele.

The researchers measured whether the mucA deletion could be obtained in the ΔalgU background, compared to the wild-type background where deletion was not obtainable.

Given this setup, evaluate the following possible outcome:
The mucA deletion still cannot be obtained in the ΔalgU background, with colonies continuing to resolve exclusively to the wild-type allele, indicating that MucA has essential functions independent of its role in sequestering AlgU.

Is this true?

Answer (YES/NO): NO